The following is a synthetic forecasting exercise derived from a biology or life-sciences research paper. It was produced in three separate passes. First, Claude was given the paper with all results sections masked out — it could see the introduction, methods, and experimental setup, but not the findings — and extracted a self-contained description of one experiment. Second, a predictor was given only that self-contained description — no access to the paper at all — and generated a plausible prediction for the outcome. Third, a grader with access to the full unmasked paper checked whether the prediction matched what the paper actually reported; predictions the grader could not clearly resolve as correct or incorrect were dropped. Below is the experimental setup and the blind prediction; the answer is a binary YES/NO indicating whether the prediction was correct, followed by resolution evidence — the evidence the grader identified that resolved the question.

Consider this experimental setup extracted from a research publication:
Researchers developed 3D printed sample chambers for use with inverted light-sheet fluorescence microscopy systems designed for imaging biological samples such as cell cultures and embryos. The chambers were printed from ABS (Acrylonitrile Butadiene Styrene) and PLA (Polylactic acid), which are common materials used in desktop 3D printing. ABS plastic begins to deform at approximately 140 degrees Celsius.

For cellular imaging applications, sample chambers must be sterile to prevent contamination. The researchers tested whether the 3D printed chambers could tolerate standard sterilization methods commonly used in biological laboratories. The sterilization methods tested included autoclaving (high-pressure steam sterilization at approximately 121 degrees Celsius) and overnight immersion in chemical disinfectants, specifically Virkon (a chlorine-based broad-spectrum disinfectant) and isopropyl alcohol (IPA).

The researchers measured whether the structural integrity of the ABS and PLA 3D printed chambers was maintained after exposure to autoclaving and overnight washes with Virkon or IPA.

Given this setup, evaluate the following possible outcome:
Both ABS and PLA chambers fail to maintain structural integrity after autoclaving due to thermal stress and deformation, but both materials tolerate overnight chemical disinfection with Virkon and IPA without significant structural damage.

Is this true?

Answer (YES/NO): NO